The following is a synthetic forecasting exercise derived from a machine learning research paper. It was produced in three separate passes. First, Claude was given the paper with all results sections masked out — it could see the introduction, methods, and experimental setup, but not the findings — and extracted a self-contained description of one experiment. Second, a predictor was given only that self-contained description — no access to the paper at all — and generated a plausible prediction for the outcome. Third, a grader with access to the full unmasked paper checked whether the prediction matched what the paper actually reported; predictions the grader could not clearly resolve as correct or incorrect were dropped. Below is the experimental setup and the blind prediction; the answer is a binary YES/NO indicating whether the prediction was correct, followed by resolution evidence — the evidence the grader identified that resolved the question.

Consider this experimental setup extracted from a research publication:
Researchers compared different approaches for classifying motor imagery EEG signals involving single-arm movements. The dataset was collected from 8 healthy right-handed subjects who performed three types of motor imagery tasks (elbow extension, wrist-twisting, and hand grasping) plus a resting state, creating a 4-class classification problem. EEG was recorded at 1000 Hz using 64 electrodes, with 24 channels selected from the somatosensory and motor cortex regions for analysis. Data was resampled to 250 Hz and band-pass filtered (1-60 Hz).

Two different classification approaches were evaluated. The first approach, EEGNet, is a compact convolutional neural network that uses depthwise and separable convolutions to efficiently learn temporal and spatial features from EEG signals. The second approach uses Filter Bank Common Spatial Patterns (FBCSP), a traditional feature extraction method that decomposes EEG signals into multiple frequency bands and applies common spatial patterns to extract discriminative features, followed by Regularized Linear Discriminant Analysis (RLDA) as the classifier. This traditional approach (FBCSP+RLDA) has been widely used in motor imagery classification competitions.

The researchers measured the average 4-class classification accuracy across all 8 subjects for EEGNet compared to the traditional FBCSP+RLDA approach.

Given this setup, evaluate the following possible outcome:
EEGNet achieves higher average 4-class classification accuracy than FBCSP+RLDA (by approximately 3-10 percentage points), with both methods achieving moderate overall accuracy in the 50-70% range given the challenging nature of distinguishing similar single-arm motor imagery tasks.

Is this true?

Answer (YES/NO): NO